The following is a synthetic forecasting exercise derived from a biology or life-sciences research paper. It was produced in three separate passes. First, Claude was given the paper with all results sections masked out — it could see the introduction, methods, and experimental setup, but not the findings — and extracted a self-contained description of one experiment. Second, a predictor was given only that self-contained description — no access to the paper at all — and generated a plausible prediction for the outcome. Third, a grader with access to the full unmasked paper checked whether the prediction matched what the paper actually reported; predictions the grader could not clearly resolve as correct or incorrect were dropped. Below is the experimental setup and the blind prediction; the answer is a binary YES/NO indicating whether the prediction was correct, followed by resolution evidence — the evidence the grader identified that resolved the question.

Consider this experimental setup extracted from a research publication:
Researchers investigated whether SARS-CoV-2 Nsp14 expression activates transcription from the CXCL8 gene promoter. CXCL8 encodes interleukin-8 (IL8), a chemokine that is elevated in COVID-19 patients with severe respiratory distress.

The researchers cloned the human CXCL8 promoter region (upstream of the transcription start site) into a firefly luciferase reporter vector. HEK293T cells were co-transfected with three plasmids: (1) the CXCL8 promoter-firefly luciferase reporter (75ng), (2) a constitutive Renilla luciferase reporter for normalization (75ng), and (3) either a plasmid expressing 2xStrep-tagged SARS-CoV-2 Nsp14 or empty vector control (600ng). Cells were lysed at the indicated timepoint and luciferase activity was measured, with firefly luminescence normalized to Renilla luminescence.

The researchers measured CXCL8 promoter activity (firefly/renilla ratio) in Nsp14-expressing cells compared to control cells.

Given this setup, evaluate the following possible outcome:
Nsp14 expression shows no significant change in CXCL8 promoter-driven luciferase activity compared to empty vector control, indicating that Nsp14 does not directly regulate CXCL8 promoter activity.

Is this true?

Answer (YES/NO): NO